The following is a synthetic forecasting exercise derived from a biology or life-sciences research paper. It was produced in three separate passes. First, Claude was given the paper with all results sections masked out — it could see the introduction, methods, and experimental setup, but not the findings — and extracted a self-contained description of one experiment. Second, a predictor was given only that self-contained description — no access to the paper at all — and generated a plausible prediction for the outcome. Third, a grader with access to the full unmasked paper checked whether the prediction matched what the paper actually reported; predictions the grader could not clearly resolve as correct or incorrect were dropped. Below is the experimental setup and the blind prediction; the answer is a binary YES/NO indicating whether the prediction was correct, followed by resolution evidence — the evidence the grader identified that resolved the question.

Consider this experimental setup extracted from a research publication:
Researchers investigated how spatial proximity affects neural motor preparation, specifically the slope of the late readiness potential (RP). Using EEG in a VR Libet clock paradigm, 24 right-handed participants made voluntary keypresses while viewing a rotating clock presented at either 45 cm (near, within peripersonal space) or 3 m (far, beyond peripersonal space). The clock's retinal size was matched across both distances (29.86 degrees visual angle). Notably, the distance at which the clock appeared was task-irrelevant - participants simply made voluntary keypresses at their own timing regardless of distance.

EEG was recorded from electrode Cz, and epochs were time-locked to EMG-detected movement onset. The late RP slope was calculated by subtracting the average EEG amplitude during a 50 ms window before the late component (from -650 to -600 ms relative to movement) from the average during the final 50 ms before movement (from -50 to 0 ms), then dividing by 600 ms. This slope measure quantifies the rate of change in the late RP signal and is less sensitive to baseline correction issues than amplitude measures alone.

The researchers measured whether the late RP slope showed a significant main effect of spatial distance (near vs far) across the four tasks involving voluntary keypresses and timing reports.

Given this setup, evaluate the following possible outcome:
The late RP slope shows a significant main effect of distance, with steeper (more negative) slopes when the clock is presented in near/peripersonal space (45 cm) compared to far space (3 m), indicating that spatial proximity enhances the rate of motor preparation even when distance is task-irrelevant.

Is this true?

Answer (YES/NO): NO